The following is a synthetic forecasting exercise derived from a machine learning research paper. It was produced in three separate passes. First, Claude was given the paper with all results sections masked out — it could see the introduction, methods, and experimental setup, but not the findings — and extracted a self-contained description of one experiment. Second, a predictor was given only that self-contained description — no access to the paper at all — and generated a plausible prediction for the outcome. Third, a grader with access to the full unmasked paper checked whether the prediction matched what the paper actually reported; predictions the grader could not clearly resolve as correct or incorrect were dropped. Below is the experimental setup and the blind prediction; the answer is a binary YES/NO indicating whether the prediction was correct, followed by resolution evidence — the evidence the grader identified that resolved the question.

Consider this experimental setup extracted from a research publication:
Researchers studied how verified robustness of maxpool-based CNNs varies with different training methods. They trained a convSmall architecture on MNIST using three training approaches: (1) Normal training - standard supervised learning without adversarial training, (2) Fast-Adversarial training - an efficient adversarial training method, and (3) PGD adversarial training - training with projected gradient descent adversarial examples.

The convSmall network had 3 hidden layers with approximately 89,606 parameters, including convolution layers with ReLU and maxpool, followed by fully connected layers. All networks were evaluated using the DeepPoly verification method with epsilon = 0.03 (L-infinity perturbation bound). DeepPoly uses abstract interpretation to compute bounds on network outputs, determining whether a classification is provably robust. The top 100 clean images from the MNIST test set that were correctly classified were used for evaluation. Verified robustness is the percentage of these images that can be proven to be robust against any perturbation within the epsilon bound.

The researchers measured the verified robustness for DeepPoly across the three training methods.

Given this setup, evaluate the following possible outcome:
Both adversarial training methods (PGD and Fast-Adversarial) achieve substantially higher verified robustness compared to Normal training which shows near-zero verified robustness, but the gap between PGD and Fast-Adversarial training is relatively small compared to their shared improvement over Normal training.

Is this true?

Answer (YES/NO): NO